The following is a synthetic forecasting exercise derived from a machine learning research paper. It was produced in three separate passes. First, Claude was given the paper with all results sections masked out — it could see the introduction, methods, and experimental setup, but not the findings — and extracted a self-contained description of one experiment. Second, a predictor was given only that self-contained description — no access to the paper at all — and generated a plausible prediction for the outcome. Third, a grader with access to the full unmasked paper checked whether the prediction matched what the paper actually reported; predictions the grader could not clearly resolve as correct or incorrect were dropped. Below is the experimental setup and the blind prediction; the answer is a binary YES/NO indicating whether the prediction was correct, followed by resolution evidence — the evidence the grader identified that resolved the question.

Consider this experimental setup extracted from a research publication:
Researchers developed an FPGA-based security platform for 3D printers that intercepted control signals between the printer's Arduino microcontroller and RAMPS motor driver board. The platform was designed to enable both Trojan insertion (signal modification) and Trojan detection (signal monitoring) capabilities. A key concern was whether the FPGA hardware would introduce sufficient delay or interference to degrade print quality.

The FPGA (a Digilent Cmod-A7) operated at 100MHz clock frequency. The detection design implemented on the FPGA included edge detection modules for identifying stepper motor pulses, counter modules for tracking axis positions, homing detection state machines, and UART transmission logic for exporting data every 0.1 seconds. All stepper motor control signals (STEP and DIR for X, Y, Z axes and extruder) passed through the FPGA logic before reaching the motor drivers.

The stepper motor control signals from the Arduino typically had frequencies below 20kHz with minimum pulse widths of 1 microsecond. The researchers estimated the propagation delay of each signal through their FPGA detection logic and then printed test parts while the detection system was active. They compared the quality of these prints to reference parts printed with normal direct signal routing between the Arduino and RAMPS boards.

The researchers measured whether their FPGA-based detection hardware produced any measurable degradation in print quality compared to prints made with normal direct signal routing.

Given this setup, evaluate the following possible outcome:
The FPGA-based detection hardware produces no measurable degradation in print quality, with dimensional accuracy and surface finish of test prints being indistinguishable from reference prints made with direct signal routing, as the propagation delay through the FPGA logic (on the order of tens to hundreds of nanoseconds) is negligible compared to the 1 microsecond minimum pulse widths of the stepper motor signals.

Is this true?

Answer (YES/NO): YES